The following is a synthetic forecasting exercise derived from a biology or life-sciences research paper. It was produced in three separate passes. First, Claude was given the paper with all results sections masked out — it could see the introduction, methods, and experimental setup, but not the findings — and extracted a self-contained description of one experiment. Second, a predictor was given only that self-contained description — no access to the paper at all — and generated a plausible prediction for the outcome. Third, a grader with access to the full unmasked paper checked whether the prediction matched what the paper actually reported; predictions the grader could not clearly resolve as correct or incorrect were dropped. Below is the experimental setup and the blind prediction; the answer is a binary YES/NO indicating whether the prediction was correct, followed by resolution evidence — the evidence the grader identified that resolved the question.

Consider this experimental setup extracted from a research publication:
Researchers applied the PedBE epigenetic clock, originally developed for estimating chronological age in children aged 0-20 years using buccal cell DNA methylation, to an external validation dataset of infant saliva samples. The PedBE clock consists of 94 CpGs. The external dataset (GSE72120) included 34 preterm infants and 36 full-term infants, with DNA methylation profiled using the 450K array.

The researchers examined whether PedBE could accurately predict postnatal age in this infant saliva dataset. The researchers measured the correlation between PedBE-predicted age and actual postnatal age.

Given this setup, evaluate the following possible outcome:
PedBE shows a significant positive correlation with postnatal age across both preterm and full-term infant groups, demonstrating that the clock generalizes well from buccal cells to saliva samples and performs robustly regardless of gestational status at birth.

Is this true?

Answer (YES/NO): NO